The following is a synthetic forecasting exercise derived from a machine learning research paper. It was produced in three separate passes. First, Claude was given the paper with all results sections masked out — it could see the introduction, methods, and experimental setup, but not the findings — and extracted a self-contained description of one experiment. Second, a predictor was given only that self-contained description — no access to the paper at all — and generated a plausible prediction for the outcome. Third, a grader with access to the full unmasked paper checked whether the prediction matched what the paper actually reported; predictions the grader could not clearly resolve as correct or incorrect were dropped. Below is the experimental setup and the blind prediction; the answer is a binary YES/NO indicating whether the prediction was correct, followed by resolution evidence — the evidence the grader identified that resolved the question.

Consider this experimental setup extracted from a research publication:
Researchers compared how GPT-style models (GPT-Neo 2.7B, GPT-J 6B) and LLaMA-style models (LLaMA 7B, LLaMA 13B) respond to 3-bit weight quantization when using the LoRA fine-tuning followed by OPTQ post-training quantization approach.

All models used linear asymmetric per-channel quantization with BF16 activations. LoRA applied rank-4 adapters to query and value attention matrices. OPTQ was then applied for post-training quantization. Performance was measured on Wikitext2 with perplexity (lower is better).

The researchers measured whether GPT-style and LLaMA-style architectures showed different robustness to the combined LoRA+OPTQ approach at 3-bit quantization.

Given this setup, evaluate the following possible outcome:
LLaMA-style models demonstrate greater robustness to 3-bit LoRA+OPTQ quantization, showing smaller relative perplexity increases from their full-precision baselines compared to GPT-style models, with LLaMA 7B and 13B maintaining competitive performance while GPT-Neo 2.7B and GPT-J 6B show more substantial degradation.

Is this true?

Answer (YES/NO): NO